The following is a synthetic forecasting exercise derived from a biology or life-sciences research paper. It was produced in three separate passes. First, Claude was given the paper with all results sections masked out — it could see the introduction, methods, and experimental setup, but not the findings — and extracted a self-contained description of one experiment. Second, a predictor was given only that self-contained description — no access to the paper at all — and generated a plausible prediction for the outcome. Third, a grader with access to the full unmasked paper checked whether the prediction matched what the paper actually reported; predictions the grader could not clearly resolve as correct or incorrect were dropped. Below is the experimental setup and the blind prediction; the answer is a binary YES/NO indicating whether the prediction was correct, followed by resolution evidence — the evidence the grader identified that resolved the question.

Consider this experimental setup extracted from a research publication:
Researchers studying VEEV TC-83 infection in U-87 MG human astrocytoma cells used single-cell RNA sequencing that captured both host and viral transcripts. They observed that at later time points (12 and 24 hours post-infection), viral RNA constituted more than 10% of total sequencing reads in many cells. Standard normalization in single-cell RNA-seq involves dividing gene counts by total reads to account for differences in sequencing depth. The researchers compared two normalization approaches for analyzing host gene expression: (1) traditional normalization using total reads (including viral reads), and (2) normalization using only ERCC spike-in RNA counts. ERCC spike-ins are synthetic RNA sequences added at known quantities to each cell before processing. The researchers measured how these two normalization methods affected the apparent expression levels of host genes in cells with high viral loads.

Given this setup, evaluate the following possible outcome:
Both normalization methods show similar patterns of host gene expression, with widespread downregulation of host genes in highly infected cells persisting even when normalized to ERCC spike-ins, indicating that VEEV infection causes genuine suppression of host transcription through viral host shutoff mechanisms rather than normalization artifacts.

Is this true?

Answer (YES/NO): NO